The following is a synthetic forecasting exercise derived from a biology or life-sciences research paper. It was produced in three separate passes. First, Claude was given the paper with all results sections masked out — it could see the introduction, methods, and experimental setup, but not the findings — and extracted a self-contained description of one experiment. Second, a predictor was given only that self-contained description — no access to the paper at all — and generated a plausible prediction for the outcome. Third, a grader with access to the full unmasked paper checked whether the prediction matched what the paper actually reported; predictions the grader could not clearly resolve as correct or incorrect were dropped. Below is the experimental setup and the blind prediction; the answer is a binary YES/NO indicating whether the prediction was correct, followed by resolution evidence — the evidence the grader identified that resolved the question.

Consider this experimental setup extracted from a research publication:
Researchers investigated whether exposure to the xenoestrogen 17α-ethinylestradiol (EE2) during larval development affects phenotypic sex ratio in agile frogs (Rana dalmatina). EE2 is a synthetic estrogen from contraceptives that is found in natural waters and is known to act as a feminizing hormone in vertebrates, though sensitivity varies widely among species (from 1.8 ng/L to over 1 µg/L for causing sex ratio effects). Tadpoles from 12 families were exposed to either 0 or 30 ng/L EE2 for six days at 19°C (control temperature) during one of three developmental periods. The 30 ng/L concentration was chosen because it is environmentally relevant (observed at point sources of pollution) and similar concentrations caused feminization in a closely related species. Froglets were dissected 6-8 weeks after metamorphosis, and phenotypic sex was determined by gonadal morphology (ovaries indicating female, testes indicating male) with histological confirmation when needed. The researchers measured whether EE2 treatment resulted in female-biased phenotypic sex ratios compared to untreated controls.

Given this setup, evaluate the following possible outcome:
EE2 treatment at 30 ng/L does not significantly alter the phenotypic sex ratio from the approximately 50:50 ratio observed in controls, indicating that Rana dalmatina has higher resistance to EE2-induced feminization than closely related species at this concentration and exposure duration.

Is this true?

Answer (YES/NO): YES